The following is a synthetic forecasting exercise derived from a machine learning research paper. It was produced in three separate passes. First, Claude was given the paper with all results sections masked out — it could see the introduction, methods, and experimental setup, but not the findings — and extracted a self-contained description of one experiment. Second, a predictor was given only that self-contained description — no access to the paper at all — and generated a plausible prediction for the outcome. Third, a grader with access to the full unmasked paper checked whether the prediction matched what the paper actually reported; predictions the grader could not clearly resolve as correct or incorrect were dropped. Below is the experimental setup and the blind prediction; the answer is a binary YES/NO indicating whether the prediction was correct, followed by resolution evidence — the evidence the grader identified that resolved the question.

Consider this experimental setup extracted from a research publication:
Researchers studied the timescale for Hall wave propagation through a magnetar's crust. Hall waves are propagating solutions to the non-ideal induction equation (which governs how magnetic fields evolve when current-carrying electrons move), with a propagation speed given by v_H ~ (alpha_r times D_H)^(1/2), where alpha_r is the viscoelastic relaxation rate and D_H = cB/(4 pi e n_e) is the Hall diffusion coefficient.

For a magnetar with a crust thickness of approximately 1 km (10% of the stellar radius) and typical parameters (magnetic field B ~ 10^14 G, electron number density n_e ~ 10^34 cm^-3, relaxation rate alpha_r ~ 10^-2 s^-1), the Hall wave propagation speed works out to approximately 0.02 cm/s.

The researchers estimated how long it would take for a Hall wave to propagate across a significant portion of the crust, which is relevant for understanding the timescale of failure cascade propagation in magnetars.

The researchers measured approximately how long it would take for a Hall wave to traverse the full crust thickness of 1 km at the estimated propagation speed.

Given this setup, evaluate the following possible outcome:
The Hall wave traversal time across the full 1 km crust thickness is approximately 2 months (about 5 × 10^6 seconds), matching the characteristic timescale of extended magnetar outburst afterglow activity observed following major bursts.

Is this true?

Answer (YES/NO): NO